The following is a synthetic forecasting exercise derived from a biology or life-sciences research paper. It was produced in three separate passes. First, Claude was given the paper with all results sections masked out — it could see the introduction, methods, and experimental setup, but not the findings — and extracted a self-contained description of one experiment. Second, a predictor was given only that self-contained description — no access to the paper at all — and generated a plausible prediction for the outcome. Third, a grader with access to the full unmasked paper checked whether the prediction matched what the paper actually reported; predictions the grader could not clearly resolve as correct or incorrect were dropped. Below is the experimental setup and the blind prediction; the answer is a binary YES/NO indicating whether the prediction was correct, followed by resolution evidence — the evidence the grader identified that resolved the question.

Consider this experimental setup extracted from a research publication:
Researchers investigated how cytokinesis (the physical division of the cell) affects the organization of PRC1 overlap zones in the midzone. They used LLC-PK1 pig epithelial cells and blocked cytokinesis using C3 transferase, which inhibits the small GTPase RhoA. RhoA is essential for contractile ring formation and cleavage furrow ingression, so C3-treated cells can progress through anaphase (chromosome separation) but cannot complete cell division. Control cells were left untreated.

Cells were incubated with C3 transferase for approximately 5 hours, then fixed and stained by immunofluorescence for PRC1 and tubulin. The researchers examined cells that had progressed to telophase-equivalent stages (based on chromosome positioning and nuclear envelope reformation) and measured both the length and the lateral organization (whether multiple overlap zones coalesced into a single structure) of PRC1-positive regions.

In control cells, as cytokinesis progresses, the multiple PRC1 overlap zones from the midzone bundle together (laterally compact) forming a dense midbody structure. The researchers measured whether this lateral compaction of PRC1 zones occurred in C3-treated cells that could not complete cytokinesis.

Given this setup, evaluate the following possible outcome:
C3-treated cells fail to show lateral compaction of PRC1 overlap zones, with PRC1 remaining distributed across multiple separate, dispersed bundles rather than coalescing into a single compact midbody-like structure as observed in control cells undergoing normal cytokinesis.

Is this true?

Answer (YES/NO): YES